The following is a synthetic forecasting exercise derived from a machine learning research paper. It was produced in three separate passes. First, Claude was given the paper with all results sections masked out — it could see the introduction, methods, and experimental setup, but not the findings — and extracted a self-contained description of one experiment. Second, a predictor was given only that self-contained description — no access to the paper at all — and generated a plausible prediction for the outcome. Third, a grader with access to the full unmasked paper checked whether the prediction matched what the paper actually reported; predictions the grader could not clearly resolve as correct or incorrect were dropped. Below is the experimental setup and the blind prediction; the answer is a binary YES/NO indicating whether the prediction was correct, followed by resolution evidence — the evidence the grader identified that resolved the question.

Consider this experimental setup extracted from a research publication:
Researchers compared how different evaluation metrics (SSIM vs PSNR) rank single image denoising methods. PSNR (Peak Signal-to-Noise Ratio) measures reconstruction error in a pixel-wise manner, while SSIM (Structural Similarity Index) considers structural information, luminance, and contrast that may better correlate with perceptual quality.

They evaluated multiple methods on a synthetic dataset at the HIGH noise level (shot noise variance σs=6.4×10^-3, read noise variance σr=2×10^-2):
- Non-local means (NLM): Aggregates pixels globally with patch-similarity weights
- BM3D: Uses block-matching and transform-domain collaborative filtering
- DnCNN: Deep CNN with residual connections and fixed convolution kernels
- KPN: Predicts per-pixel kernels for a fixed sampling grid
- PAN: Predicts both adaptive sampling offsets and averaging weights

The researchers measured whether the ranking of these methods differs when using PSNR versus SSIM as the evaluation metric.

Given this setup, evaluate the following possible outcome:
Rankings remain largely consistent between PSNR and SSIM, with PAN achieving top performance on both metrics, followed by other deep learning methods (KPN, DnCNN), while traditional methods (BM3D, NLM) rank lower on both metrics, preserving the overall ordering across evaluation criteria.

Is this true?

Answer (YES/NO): YES